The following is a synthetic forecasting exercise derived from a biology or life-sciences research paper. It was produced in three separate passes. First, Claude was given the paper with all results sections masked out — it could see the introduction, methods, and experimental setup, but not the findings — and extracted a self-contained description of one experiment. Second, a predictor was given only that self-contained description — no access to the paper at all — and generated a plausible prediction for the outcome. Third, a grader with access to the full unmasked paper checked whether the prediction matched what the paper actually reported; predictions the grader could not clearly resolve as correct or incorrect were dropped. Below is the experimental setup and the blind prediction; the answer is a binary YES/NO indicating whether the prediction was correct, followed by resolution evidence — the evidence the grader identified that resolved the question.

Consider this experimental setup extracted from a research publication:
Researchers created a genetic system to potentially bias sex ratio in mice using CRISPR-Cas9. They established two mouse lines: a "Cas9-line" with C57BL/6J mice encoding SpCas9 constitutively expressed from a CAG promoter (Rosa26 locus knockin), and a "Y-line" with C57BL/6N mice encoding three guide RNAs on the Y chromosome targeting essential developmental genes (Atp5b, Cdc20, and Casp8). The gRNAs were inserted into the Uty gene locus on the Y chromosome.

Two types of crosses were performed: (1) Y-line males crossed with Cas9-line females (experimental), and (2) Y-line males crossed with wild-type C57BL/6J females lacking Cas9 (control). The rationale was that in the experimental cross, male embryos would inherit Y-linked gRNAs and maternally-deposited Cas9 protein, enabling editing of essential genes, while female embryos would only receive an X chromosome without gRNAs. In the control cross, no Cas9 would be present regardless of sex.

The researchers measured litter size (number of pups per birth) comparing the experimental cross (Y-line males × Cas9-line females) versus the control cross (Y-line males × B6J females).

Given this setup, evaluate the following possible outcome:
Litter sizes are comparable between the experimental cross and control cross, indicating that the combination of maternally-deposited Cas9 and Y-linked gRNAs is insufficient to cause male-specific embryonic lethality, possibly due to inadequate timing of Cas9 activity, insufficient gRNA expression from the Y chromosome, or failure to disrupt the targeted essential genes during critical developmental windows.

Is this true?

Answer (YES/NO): NO